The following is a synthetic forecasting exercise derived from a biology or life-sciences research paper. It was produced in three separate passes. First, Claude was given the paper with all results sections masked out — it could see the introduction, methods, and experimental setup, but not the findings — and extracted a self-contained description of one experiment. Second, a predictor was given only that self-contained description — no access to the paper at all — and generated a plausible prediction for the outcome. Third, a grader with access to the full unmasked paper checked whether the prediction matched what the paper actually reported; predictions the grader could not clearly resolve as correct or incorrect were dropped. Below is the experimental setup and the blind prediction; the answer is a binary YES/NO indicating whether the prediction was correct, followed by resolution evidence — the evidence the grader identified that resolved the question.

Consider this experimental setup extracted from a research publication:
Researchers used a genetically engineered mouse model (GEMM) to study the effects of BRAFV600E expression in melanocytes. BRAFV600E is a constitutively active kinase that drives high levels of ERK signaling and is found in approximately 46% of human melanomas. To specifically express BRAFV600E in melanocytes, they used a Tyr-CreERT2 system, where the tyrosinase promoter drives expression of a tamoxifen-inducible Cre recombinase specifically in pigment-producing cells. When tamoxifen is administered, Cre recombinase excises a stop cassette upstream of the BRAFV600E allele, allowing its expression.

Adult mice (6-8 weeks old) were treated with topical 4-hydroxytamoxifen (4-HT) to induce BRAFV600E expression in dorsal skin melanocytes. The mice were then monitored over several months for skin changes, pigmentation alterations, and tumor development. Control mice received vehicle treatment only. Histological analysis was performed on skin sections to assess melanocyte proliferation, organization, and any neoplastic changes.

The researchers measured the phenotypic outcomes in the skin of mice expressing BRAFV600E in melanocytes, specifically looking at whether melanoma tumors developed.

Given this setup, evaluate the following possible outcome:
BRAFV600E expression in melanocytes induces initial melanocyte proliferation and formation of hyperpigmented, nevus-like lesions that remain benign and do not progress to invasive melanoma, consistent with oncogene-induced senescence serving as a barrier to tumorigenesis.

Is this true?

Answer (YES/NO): YES